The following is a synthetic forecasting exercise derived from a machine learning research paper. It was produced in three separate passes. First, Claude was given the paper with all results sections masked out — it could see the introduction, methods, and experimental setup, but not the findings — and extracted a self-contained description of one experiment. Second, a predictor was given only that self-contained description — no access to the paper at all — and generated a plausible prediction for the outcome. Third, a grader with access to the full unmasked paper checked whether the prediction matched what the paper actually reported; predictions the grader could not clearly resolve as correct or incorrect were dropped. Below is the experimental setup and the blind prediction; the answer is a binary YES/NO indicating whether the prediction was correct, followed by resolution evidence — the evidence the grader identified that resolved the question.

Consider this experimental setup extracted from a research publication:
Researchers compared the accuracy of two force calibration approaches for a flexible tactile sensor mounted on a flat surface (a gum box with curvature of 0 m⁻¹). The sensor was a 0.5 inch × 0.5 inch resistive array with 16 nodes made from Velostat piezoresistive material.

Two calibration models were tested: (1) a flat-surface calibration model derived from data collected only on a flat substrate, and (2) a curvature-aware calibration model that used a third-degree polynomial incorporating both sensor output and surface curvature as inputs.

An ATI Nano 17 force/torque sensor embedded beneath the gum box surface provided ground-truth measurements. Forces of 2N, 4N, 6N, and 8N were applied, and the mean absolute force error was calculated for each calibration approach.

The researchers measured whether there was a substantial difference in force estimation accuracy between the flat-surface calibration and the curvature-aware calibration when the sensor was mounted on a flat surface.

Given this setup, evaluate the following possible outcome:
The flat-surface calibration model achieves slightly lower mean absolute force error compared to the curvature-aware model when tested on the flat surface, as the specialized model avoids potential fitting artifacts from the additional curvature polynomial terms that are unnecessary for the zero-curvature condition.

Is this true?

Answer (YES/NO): YES